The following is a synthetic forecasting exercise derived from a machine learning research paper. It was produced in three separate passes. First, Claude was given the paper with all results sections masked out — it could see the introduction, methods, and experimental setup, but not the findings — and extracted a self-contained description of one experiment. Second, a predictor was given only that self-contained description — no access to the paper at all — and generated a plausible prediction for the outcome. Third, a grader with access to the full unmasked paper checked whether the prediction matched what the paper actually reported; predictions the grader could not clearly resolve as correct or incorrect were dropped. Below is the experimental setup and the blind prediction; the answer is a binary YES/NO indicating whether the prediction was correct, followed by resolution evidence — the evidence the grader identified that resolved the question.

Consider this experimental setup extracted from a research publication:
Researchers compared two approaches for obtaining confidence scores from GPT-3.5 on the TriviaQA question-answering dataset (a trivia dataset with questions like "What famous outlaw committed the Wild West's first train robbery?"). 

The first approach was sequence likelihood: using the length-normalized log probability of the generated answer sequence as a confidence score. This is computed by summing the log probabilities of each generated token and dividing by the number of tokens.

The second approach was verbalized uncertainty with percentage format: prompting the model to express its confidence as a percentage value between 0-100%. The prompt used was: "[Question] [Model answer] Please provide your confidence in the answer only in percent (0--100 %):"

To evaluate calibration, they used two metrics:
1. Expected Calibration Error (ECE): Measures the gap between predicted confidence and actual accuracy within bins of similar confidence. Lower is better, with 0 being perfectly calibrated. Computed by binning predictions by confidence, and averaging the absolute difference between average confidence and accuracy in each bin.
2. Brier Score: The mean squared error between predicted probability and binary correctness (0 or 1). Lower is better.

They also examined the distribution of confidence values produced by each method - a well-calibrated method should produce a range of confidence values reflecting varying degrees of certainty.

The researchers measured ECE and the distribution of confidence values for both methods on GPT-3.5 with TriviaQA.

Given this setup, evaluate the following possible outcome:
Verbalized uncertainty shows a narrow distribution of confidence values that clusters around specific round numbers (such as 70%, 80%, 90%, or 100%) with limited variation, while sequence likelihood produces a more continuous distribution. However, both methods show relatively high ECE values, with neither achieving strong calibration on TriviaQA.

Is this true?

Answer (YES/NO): NO